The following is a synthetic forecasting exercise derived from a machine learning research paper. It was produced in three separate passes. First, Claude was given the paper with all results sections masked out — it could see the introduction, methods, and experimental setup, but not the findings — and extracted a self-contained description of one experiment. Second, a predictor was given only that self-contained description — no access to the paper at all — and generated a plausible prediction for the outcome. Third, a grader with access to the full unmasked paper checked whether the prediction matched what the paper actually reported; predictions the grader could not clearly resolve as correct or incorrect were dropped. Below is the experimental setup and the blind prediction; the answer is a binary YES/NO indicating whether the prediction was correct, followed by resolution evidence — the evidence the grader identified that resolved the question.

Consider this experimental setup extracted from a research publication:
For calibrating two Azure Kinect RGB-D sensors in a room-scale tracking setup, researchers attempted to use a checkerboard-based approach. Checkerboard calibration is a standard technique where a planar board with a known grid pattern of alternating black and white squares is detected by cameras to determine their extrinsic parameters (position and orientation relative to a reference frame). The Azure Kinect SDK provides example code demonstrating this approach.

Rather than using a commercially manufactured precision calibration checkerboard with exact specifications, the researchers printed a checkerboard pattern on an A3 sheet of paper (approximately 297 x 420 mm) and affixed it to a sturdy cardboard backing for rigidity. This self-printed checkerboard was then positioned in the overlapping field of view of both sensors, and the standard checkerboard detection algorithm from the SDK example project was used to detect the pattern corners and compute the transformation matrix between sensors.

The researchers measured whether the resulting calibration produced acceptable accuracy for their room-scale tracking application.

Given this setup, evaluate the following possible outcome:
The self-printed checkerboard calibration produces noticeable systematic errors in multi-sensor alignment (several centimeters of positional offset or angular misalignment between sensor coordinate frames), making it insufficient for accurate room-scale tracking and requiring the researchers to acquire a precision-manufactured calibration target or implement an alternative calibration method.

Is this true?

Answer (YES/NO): YES